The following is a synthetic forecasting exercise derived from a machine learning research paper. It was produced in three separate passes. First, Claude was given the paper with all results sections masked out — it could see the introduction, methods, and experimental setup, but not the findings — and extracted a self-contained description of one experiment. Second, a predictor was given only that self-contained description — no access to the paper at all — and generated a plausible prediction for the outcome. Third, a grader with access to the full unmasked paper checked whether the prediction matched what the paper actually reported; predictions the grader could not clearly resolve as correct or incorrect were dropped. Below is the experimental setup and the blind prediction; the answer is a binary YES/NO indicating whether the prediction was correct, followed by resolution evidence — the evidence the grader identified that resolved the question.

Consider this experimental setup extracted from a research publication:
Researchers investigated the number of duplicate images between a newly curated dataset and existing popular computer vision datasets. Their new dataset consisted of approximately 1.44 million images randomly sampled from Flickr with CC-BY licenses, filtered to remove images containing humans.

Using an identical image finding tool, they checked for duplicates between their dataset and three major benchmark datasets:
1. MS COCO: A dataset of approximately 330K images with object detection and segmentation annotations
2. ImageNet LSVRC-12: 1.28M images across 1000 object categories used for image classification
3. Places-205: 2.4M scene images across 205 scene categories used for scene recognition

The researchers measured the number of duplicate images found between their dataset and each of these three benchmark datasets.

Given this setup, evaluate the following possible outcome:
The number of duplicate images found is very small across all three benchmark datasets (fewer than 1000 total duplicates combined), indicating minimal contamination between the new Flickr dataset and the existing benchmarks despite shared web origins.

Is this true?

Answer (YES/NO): YES